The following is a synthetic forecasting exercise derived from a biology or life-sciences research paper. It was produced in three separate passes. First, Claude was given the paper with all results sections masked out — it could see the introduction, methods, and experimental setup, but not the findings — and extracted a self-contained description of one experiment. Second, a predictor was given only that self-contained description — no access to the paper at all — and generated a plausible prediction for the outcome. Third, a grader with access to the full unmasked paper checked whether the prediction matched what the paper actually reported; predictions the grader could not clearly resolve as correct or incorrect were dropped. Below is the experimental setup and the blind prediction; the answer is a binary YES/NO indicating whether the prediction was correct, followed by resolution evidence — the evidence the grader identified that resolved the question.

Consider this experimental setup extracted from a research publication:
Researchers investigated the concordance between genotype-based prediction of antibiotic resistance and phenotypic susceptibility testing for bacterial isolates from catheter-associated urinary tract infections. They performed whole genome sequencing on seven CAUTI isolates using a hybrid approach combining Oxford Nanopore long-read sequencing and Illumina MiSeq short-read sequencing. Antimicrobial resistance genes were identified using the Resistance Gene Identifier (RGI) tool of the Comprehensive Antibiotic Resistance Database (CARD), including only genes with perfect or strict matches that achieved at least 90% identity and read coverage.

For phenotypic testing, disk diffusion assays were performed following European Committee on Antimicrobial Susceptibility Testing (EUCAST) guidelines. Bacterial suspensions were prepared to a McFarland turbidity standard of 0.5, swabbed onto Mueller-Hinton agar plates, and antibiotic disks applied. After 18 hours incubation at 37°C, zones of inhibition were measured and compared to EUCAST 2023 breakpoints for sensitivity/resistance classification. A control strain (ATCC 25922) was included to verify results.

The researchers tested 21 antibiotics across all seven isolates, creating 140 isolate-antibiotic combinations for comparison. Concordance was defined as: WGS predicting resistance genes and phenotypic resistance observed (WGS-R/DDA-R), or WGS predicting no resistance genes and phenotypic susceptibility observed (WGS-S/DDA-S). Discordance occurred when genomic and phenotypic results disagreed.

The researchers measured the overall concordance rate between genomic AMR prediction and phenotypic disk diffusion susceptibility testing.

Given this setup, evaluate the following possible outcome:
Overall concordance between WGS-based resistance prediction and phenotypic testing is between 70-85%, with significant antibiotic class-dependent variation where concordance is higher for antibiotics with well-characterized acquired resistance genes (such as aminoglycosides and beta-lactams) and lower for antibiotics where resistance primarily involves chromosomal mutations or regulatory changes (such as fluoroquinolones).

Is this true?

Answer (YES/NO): NO